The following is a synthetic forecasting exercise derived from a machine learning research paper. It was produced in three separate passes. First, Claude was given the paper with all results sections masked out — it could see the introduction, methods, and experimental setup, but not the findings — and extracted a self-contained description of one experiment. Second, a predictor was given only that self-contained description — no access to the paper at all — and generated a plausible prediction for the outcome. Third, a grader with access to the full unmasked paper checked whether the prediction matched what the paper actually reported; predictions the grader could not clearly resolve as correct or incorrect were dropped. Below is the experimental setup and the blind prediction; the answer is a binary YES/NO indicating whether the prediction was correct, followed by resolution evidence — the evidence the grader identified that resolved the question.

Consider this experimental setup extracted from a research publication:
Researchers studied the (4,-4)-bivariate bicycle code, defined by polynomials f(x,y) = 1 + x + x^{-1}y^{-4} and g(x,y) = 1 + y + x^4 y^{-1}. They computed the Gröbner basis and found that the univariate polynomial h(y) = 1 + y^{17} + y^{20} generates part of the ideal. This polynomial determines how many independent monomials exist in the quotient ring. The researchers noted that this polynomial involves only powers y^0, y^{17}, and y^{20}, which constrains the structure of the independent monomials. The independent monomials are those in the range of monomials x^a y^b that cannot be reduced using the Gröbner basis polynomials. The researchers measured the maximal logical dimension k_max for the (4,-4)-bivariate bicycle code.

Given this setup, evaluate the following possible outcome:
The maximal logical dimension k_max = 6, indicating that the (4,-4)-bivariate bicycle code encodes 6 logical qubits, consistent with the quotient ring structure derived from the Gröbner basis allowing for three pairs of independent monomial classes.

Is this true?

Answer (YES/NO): NO